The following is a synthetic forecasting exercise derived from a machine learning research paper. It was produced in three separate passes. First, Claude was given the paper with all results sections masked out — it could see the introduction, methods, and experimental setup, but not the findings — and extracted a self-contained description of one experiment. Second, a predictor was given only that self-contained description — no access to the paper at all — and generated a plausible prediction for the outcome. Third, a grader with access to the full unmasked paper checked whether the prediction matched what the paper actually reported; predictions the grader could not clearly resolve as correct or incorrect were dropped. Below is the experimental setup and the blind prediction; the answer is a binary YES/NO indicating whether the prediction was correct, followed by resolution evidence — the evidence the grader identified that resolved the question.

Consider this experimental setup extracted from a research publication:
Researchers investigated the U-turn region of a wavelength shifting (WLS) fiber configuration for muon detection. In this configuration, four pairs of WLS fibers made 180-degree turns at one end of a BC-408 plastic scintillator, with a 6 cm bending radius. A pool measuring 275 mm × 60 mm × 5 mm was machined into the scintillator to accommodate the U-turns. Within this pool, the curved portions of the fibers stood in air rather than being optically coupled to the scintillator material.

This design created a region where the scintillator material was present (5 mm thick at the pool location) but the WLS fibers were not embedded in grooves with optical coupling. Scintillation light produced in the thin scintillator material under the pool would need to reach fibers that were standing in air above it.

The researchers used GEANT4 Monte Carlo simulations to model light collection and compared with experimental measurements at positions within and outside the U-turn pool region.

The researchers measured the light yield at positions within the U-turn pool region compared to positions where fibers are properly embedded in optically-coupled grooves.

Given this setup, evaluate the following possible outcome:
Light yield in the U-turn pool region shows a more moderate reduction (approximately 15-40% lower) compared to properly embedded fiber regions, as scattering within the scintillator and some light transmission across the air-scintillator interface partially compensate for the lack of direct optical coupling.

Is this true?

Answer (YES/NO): NO